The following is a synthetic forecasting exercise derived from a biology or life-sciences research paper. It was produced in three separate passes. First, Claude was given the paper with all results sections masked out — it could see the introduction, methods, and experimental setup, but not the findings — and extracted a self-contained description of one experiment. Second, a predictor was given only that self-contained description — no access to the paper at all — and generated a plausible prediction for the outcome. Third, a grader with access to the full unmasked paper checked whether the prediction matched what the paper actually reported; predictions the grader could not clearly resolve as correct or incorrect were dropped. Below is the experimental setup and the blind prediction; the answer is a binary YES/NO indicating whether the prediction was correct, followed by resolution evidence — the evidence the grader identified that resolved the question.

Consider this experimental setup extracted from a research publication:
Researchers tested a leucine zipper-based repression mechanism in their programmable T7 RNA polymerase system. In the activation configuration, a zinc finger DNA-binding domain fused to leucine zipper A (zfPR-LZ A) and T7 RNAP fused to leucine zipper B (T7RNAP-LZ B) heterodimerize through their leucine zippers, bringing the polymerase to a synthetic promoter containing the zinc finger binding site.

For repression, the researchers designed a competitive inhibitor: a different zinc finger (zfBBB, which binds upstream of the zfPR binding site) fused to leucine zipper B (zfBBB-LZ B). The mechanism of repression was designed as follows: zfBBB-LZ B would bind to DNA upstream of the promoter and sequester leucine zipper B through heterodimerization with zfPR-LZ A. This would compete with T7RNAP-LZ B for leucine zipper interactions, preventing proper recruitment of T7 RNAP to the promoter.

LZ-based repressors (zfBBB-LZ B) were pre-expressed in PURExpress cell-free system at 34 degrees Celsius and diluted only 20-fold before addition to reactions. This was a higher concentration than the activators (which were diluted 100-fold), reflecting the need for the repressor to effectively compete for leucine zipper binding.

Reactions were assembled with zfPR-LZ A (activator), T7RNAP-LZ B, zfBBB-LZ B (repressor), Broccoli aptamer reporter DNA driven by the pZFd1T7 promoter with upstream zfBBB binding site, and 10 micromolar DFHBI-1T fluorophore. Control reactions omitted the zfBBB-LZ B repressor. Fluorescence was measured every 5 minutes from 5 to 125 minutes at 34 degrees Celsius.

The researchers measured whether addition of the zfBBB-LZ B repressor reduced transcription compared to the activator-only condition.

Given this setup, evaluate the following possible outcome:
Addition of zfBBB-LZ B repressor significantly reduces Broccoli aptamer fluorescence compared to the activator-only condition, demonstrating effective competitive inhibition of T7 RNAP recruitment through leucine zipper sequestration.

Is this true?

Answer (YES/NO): YES